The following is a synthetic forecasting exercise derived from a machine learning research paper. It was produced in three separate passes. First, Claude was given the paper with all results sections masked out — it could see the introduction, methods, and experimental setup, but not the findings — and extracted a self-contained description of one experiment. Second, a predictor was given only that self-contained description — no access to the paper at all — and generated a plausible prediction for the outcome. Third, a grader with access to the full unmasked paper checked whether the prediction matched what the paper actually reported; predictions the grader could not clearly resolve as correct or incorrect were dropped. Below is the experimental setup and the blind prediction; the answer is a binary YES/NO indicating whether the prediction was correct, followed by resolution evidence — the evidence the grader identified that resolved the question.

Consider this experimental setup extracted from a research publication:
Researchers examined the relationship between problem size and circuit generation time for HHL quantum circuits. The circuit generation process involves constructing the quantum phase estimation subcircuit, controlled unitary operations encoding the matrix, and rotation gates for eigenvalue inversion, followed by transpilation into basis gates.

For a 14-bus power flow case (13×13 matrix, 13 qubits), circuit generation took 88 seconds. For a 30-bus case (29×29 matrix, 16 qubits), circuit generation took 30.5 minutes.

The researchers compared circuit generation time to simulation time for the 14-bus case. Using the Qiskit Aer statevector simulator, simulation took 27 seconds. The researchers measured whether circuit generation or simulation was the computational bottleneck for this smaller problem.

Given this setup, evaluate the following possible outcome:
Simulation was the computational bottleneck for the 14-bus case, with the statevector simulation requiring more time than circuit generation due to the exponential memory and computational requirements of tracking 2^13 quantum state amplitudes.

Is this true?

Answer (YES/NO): NO